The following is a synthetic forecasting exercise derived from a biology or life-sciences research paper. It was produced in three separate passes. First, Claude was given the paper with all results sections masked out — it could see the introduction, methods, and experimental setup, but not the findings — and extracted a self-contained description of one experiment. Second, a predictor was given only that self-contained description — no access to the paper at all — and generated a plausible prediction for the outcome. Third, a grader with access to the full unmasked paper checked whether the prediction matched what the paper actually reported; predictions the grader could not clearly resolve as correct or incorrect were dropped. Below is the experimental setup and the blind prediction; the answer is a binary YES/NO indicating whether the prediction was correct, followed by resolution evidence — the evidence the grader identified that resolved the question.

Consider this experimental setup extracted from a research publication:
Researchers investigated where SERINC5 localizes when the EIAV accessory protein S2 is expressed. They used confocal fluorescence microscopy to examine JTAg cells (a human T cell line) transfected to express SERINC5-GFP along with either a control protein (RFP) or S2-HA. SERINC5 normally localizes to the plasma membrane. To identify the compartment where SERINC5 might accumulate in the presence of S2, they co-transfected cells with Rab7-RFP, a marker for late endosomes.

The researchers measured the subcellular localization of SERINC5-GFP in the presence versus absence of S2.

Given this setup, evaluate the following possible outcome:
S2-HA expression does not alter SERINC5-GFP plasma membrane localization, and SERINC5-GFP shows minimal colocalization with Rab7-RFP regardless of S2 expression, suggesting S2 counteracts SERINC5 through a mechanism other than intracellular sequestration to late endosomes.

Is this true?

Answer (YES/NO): NO